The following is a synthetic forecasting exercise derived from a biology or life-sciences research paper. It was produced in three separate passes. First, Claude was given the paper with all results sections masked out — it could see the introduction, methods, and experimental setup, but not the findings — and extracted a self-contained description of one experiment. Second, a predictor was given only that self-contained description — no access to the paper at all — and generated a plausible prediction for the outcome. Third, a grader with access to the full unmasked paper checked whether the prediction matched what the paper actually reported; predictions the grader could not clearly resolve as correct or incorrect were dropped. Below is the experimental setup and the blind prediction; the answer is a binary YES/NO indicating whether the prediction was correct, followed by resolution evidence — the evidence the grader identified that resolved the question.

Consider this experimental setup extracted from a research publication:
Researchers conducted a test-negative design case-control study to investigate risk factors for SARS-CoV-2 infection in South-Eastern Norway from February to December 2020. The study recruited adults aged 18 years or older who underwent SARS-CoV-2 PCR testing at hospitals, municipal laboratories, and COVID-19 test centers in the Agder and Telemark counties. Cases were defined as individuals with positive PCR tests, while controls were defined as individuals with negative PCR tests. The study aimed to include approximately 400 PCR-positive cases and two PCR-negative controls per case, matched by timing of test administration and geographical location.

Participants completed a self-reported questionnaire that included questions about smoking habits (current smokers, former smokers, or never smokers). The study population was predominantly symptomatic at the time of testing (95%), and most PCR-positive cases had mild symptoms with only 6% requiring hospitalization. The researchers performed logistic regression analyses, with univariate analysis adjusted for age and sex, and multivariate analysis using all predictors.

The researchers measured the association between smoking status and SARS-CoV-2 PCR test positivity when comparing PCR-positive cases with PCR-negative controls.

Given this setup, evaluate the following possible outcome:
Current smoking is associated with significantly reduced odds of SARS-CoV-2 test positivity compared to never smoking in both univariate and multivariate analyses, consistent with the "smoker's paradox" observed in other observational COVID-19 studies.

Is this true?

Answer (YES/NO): NO